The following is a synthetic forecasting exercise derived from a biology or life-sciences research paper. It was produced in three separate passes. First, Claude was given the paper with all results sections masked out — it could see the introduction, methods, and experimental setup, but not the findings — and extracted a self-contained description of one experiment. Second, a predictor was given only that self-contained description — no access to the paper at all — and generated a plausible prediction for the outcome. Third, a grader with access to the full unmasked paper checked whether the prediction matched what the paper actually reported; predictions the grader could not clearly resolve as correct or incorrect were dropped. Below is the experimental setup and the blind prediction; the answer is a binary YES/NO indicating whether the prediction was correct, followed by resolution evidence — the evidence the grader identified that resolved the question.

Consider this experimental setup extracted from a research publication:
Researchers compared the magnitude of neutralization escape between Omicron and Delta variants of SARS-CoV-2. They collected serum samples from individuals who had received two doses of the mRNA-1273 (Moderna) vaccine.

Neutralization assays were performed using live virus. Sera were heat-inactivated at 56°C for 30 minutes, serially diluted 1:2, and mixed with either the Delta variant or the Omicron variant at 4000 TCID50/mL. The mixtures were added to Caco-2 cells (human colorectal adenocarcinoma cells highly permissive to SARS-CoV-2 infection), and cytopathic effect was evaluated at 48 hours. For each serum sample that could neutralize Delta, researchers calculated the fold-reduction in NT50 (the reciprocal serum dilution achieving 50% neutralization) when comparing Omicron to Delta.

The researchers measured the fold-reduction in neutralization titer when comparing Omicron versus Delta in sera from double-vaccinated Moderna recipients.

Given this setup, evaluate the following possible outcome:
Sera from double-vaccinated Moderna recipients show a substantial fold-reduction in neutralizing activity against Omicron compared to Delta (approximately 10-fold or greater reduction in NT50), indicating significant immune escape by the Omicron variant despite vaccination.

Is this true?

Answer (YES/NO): YES